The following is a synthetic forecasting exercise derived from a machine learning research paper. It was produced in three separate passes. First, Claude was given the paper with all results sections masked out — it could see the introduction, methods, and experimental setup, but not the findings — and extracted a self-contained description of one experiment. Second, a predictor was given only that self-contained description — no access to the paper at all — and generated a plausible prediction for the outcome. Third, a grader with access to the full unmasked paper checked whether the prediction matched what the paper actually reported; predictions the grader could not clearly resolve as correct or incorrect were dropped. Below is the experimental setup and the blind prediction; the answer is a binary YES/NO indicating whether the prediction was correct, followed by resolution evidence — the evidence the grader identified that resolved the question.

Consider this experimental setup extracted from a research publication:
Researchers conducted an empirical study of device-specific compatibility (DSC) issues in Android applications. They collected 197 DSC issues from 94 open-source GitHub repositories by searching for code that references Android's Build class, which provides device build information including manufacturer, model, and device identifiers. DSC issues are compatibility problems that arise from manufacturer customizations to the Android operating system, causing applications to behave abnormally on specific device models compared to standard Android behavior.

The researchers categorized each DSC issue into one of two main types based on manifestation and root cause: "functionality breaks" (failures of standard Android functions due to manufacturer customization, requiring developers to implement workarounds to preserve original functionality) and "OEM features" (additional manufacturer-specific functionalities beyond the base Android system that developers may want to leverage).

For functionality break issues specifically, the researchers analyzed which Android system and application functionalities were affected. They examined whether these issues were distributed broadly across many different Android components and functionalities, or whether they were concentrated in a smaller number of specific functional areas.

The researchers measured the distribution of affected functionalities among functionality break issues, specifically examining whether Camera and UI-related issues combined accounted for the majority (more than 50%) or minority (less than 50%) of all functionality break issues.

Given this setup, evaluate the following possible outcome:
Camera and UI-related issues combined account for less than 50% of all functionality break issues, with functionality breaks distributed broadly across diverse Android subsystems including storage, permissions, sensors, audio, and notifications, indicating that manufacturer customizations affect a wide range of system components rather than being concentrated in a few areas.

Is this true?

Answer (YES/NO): NO